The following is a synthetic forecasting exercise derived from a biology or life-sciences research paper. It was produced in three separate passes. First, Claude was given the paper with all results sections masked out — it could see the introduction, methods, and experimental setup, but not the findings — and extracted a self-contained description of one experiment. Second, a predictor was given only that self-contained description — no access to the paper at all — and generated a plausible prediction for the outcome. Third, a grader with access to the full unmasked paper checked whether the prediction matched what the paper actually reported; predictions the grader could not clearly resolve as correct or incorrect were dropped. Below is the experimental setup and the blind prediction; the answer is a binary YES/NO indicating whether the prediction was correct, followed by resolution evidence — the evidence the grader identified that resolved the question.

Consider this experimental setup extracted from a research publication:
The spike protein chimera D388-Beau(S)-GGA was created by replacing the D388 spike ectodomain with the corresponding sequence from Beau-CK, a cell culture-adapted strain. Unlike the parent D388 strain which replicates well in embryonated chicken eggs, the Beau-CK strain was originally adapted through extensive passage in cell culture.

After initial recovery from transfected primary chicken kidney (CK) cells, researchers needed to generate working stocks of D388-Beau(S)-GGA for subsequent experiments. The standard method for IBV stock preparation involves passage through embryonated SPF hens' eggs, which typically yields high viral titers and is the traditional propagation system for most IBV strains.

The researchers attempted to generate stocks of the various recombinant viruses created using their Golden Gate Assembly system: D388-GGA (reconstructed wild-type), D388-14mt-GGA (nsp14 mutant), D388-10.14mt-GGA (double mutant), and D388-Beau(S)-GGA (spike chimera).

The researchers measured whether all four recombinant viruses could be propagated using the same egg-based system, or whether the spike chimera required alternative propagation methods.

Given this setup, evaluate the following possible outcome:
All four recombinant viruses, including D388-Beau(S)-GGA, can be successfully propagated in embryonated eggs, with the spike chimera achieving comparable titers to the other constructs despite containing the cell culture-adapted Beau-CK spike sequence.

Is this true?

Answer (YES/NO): NO